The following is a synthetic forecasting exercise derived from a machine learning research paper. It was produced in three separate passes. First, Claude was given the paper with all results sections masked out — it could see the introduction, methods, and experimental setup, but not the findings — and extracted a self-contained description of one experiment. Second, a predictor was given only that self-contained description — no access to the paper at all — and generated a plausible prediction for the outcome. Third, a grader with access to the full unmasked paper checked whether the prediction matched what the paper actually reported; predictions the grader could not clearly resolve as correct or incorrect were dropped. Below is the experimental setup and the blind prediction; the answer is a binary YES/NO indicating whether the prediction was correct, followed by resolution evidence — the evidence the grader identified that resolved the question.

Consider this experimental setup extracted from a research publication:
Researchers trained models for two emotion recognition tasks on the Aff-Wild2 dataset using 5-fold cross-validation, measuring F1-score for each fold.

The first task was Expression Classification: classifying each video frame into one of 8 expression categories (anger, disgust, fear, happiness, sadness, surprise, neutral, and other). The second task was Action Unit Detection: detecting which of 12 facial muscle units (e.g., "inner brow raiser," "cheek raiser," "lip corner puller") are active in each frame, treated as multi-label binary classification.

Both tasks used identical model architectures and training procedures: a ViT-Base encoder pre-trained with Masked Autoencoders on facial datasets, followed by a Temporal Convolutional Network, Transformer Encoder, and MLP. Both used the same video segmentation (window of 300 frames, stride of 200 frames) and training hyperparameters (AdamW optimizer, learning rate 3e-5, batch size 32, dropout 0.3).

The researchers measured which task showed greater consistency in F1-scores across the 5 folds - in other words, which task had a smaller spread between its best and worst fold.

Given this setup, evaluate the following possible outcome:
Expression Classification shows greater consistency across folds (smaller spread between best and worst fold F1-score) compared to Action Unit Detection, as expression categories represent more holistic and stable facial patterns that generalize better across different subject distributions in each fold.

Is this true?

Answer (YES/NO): YES